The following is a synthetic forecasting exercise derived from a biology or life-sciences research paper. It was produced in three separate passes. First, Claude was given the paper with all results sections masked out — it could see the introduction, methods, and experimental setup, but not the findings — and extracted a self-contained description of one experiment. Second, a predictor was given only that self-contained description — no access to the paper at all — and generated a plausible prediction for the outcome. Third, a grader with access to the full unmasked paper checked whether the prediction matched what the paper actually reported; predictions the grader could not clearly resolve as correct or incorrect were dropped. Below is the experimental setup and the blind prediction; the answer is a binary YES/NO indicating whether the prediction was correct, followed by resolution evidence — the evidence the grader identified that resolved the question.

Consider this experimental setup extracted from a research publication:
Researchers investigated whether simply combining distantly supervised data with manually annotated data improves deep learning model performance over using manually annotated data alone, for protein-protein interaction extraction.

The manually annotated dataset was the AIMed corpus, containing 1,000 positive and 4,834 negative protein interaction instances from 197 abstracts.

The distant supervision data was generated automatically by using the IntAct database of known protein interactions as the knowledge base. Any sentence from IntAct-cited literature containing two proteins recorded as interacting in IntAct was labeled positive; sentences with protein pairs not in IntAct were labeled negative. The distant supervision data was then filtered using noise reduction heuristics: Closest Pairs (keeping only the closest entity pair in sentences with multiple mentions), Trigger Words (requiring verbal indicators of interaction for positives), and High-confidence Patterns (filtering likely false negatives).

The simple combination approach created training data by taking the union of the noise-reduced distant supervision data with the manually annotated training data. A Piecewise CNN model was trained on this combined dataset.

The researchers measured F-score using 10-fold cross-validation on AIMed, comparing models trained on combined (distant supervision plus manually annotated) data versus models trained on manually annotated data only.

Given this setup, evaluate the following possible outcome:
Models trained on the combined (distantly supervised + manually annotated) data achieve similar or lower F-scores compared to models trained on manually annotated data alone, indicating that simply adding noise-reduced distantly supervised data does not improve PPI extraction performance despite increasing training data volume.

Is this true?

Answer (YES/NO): YES